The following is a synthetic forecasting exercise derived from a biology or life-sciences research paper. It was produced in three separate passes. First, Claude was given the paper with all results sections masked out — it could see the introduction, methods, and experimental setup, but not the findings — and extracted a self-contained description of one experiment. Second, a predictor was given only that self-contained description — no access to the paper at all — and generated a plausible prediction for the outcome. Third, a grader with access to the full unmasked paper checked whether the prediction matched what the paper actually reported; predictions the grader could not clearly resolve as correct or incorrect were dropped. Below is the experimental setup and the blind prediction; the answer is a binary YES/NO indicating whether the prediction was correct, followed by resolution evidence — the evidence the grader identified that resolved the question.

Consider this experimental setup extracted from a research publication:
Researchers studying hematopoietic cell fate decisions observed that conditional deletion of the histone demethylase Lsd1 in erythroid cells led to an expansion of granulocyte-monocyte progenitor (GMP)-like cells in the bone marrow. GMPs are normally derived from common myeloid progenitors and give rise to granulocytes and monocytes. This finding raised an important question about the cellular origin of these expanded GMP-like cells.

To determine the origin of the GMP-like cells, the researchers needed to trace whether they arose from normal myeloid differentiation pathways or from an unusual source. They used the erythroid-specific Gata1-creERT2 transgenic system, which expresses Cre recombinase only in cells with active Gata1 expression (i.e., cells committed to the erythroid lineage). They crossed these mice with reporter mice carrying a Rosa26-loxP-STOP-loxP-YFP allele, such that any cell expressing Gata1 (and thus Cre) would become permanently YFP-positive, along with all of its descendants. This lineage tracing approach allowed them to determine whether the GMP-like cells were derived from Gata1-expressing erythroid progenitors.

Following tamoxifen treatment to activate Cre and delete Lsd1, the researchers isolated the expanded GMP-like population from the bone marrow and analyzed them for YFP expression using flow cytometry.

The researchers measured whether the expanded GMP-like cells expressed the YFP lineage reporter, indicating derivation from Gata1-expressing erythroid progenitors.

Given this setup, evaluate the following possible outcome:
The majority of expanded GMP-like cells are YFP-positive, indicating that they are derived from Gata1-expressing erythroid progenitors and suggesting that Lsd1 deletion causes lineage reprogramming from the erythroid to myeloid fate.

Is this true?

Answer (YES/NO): YES